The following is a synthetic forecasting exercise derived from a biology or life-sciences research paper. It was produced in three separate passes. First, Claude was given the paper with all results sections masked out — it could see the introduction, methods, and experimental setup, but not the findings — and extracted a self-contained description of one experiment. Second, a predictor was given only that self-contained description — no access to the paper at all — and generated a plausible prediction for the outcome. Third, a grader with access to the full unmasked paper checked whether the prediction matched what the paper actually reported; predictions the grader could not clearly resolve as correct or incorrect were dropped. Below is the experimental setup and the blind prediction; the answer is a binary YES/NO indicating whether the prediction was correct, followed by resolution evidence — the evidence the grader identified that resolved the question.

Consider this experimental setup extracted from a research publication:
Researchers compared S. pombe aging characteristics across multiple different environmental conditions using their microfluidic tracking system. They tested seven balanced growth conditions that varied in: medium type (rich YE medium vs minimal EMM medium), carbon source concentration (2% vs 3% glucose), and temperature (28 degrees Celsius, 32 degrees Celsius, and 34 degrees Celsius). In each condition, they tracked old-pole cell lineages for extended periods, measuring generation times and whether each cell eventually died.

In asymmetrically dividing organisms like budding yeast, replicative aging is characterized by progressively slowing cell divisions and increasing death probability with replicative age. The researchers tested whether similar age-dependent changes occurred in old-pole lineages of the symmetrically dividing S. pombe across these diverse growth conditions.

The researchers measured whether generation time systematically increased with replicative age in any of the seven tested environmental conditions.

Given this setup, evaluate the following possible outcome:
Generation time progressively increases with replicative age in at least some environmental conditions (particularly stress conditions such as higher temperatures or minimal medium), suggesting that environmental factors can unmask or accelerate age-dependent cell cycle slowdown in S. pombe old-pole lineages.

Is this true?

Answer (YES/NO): NO